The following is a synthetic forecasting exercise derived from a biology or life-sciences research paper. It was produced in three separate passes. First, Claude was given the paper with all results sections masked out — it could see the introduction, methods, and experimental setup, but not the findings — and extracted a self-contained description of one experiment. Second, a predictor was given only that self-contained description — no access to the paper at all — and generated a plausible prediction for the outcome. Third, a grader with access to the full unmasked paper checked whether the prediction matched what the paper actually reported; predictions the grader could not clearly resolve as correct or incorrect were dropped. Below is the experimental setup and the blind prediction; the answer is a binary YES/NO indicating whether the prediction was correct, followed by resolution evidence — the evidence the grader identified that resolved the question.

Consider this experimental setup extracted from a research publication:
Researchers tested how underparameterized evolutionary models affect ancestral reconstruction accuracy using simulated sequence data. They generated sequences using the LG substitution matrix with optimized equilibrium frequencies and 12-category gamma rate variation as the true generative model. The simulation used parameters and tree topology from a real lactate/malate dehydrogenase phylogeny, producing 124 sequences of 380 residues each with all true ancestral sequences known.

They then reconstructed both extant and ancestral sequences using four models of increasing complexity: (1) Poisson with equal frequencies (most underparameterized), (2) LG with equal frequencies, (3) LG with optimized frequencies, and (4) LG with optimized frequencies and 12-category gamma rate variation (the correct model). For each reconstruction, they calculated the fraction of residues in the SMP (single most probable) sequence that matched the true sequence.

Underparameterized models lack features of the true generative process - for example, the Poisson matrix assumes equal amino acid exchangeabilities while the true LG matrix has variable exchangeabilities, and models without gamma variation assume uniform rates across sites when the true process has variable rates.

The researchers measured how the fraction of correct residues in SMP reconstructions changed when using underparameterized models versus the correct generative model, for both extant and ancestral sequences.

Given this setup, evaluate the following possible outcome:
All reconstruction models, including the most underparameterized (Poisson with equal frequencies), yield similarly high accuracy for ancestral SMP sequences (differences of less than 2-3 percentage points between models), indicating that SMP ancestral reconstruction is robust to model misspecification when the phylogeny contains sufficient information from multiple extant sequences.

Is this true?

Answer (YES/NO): YES